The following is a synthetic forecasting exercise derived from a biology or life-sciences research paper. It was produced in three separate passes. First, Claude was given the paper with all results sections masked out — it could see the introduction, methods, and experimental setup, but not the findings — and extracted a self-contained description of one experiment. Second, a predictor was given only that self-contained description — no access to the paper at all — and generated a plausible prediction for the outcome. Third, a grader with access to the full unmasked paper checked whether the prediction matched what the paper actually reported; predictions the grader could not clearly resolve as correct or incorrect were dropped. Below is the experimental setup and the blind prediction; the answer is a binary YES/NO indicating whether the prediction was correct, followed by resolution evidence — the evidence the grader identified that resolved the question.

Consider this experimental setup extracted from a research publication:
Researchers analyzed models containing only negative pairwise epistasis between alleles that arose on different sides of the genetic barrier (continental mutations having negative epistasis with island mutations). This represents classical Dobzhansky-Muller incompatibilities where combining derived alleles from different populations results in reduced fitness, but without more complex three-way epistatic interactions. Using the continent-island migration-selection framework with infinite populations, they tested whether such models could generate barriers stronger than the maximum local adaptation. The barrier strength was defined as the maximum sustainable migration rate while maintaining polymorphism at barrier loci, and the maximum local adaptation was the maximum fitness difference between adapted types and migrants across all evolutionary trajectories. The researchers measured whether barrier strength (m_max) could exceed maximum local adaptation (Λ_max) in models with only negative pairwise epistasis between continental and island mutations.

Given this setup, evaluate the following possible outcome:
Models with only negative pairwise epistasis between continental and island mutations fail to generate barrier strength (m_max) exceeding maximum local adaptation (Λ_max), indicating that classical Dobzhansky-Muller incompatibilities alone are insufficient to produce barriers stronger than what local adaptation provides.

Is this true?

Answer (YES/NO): YES